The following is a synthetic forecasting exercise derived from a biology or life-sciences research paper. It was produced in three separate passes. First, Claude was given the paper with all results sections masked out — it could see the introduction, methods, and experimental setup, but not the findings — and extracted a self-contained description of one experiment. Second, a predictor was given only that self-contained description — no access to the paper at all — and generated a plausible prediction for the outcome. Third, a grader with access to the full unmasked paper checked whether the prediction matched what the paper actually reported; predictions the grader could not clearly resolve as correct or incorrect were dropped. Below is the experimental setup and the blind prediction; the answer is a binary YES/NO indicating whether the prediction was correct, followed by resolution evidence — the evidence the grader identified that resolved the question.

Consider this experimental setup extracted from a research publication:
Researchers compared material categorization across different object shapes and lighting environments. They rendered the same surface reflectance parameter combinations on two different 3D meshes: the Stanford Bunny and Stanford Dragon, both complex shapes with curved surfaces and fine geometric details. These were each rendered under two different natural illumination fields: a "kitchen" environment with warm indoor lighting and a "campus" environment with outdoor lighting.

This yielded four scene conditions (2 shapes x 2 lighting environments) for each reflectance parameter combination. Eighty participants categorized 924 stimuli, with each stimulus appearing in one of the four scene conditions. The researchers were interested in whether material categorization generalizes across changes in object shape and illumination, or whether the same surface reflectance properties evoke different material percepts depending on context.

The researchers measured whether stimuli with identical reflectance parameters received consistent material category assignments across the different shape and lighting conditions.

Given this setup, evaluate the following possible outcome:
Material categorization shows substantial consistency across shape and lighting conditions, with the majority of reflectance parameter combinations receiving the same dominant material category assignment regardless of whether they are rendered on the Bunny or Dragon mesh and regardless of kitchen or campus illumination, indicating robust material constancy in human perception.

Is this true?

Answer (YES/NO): YES